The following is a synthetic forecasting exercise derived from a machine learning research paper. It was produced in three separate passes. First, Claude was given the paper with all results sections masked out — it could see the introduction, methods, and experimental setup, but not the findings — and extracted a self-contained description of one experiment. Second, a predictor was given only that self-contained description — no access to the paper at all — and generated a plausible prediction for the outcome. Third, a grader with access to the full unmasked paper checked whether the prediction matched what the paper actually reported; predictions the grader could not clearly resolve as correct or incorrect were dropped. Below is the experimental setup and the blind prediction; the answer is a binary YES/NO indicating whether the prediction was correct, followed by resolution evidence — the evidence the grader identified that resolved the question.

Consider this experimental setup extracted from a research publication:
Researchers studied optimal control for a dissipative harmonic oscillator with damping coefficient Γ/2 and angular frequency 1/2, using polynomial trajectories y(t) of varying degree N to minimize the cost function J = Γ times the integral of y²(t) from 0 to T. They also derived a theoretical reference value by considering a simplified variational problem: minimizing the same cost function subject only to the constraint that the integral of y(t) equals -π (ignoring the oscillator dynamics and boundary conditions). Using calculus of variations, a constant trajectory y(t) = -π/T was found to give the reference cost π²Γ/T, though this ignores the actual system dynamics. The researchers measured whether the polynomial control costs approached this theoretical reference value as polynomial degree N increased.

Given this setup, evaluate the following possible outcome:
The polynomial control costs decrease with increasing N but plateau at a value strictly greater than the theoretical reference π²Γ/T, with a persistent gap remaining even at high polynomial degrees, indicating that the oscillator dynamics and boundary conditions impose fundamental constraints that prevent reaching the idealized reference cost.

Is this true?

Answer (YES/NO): NO